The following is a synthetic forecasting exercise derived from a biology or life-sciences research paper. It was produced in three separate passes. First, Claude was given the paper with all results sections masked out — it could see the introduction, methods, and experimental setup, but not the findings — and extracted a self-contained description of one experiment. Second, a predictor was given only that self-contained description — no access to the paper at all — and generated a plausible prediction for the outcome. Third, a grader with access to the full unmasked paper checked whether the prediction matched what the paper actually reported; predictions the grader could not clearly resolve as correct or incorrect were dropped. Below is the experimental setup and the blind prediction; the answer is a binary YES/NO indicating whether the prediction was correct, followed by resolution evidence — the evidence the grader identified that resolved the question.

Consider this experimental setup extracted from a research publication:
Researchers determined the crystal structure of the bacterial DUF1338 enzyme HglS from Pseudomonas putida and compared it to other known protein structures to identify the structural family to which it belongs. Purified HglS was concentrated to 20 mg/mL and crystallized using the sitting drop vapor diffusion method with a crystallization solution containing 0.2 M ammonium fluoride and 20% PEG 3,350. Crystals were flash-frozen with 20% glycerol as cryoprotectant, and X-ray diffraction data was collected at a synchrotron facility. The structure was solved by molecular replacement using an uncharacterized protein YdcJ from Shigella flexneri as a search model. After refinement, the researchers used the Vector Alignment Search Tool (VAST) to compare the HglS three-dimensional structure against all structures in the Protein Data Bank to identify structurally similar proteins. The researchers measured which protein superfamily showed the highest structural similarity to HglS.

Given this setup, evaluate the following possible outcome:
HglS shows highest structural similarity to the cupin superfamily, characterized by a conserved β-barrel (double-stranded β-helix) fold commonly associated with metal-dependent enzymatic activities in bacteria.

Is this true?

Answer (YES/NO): NO